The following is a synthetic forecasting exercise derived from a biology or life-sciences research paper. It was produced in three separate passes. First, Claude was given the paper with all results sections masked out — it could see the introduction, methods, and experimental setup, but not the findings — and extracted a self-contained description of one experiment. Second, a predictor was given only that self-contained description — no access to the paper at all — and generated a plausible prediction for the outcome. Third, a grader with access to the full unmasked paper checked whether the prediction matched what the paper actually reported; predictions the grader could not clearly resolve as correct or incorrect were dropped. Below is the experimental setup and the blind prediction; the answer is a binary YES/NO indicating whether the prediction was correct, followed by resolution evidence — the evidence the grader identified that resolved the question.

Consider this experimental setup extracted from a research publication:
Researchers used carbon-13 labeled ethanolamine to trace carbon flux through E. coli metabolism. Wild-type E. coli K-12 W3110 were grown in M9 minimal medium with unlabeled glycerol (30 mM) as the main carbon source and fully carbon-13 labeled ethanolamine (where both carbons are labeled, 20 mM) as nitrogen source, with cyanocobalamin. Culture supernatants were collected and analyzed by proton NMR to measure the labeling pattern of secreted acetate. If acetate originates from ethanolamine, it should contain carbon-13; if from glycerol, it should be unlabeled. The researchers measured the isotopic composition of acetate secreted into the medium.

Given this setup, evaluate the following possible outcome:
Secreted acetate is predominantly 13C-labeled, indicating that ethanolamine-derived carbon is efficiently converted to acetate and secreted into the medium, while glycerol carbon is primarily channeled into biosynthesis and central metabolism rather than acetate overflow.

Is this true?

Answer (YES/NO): NO